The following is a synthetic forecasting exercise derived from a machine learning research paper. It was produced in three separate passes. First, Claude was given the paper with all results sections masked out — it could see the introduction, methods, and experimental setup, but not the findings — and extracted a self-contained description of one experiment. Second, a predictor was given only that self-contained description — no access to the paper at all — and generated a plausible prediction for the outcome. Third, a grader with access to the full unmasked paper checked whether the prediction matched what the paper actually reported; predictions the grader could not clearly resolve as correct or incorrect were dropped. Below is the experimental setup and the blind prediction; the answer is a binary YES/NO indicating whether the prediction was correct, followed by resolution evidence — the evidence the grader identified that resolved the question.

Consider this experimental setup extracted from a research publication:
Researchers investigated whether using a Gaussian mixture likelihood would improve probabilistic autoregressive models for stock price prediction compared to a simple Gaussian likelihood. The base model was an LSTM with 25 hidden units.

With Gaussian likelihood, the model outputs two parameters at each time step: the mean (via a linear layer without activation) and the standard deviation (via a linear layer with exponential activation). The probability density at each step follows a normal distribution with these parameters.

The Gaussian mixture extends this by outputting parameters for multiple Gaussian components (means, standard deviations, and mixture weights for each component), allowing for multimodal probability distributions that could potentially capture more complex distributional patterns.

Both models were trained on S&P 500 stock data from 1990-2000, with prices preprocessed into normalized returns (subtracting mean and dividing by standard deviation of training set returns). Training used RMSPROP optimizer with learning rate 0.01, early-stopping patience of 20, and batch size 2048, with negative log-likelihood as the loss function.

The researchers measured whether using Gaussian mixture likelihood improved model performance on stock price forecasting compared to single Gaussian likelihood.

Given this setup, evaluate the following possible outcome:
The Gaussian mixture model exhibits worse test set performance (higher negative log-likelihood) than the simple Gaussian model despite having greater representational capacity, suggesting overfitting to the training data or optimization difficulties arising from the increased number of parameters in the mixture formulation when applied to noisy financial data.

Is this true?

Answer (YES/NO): NO